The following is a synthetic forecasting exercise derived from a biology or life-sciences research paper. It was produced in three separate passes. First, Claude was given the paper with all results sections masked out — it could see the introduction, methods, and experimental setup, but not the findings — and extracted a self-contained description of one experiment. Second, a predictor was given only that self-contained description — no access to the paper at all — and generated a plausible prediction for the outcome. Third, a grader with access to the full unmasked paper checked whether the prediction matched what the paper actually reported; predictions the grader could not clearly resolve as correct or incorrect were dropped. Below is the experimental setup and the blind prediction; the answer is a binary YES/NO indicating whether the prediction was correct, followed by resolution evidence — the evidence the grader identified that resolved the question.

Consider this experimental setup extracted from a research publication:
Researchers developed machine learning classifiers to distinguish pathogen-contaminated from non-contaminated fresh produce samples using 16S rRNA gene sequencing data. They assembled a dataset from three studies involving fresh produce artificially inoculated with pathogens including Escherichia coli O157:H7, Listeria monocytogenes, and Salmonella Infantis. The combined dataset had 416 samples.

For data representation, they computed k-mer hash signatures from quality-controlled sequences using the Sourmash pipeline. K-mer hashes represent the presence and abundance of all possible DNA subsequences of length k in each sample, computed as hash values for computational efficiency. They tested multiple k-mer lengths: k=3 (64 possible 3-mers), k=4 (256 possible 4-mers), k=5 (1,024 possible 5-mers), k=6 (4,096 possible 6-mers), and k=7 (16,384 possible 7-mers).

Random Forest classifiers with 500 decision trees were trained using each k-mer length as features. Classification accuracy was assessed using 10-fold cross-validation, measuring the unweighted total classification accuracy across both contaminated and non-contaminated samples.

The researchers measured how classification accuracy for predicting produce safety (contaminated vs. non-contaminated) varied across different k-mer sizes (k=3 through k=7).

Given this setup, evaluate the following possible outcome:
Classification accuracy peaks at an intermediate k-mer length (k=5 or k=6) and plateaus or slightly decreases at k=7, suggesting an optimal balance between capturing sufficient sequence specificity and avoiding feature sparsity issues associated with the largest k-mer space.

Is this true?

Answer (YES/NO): NO